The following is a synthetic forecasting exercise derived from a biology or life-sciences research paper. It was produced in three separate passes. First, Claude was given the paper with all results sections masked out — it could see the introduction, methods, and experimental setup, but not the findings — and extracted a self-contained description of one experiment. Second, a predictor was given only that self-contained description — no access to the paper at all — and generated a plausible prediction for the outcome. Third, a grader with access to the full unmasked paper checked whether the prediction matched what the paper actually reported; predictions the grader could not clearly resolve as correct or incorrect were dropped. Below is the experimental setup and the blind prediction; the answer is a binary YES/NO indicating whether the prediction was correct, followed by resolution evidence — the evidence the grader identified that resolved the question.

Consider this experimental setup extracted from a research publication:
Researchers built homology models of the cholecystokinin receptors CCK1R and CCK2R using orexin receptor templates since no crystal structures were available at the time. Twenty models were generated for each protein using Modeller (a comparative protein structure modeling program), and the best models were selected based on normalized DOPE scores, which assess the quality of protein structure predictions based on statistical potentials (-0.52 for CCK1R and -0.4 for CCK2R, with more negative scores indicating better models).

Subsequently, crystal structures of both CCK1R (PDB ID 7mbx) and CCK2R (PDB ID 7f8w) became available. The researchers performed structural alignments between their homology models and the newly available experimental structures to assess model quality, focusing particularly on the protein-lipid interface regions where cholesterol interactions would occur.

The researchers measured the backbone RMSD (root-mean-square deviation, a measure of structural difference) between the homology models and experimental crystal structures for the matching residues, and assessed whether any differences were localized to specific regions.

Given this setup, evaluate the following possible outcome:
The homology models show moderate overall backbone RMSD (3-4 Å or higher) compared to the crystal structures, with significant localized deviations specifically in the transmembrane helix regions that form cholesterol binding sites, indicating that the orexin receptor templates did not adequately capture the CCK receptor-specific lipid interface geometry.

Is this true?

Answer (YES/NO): NO